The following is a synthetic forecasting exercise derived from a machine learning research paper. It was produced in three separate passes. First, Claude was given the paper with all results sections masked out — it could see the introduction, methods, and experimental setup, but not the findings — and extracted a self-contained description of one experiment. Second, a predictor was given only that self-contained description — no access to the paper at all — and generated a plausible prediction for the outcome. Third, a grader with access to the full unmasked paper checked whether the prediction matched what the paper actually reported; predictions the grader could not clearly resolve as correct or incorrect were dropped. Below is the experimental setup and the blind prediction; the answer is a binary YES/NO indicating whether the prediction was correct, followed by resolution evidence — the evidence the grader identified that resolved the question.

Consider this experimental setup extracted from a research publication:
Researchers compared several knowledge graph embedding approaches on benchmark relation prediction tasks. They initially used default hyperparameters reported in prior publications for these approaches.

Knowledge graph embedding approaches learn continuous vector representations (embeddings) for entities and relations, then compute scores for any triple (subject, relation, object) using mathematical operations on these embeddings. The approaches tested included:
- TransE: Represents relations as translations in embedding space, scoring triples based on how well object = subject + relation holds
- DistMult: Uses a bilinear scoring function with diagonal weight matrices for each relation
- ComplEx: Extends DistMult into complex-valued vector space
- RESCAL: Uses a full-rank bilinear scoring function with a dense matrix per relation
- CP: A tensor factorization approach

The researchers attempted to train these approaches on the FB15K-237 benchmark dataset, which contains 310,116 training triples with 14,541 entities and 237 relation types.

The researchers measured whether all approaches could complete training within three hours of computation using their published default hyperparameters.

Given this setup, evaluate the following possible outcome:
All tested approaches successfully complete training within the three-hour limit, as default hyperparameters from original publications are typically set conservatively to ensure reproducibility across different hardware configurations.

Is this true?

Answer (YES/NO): NO